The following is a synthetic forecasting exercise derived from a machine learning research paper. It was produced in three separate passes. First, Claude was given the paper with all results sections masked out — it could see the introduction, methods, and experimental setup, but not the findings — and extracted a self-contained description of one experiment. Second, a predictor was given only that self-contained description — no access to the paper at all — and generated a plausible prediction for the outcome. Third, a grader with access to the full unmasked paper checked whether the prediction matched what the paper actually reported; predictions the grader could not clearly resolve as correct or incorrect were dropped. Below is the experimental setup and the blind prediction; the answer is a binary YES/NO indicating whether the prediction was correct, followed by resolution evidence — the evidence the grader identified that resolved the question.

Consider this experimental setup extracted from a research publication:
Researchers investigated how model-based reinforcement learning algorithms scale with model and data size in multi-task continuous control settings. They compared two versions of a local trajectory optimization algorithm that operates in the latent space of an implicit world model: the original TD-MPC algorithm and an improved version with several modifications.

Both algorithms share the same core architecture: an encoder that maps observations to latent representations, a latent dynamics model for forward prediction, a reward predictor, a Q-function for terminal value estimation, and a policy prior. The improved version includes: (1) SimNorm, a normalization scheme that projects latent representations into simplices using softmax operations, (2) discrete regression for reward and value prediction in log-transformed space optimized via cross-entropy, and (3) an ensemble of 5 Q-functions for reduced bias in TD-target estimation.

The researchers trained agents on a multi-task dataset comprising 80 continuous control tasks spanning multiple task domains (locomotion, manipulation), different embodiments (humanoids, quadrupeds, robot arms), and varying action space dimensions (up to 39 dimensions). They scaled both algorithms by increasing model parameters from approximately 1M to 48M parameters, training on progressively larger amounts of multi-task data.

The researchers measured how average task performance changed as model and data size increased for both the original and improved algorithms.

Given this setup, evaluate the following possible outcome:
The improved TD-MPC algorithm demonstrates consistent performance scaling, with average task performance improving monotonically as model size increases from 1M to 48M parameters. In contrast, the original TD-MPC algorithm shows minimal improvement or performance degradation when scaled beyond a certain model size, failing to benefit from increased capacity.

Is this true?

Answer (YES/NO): YES